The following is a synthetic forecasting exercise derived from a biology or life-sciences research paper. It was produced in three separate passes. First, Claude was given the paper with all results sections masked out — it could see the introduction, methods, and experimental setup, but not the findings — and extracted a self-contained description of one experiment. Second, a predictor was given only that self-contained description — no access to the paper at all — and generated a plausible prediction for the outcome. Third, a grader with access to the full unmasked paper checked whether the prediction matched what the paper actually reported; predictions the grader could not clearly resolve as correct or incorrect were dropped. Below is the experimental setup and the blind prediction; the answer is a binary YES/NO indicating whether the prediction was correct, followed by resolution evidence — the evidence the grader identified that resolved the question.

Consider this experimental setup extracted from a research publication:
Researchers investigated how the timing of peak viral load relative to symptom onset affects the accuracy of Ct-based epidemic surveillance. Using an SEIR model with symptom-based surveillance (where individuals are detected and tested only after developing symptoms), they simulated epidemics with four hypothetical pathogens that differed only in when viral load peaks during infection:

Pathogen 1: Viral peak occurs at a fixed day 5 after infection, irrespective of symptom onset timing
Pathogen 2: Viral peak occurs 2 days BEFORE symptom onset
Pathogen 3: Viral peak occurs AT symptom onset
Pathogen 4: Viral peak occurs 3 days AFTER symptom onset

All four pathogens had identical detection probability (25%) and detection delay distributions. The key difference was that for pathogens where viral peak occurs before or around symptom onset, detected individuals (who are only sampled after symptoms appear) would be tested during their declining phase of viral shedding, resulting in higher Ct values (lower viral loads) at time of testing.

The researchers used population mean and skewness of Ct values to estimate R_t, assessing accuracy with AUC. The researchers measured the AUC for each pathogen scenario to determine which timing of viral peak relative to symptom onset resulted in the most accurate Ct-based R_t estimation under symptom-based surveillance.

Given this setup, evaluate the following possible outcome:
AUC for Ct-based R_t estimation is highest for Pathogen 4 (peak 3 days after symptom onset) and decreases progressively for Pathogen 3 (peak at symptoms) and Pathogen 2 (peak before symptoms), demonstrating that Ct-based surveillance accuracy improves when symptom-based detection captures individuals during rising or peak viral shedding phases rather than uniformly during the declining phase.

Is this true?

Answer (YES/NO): NO